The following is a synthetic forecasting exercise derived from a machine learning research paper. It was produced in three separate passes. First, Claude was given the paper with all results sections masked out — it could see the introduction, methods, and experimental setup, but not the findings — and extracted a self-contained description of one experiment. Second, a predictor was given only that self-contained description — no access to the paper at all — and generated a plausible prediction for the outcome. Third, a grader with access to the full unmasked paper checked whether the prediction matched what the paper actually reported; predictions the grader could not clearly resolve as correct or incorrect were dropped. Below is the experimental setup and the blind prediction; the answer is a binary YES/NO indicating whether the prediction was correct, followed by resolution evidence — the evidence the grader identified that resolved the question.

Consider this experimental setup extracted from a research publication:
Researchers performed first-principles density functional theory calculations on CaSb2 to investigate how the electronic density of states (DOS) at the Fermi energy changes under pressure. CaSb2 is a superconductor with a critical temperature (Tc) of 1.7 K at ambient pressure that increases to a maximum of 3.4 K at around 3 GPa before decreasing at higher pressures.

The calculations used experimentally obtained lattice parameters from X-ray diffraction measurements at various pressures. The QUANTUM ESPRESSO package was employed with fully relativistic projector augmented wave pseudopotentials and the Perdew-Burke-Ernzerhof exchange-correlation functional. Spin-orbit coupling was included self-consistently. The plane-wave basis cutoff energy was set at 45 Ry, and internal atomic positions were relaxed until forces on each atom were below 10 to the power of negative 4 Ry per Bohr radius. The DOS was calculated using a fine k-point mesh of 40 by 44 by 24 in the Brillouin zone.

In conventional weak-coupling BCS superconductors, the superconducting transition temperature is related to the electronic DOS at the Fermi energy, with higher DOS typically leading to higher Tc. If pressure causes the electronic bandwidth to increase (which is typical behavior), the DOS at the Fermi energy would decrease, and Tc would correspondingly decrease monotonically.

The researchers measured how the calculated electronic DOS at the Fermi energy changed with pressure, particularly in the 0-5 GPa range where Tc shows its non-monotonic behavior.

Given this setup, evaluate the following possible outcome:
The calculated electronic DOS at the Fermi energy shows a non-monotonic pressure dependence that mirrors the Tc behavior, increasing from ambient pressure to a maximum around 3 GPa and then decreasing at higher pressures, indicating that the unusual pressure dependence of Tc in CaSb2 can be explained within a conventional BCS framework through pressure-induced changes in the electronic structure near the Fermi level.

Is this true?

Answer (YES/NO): NO